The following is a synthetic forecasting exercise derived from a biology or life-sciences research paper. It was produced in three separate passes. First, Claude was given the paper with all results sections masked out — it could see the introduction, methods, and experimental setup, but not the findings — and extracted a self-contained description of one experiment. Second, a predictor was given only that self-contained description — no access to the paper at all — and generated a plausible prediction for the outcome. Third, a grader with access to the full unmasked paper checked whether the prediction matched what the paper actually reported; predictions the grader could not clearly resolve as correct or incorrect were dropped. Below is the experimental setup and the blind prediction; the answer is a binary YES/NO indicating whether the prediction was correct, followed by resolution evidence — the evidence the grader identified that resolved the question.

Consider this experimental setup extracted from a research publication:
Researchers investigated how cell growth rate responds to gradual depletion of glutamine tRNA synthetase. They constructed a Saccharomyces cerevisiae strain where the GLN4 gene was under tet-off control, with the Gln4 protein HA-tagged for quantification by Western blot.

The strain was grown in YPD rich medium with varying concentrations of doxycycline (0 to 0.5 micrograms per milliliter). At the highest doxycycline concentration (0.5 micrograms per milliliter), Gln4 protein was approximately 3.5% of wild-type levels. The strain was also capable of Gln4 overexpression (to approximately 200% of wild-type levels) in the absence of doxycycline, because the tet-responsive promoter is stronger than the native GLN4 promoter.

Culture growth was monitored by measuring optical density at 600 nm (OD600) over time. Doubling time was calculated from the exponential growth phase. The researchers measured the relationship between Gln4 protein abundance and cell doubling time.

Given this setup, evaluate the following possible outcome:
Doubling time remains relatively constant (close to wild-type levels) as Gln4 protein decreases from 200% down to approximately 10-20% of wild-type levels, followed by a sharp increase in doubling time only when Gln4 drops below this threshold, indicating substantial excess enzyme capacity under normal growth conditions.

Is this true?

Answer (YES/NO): NO